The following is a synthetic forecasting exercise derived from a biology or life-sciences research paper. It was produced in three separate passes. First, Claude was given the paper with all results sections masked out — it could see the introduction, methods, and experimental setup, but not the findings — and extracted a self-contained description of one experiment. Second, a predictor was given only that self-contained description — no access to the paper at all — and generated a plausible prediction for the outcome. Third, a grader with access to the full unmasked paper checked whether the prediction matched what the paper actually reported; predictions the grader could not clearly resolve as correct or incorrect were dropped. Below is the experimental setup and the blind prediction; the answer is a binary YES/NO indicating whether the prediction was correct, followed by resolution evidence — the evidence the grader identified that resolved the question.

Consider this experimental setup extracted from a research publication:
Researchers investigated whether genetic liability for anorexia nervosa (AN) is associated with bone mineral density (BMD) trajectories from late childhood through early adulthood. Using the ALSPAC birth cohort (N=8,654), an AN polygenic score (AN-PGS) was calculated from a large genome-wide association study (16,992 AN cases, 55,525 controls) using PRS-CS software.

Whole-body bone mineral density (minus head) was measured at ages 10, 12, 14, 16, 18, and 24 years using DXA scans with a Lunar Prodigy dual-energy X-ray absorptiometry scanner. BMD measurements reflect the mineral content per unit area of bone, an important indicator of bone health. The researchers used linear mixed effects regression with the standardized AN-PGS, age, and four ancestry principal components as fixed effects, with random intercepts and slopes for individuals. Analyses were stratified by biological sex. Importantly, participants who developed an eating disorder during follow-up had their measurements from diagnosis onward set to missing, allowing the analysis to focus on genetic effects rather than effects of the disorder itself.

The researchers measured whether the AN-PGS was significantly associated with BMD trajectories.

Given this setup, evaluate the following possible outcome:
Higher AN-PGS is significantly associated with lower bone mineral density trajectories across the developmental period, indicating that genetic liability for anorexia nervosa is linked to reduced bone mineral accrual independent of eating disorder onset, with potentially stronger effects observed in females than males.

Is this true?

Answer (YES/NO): YES